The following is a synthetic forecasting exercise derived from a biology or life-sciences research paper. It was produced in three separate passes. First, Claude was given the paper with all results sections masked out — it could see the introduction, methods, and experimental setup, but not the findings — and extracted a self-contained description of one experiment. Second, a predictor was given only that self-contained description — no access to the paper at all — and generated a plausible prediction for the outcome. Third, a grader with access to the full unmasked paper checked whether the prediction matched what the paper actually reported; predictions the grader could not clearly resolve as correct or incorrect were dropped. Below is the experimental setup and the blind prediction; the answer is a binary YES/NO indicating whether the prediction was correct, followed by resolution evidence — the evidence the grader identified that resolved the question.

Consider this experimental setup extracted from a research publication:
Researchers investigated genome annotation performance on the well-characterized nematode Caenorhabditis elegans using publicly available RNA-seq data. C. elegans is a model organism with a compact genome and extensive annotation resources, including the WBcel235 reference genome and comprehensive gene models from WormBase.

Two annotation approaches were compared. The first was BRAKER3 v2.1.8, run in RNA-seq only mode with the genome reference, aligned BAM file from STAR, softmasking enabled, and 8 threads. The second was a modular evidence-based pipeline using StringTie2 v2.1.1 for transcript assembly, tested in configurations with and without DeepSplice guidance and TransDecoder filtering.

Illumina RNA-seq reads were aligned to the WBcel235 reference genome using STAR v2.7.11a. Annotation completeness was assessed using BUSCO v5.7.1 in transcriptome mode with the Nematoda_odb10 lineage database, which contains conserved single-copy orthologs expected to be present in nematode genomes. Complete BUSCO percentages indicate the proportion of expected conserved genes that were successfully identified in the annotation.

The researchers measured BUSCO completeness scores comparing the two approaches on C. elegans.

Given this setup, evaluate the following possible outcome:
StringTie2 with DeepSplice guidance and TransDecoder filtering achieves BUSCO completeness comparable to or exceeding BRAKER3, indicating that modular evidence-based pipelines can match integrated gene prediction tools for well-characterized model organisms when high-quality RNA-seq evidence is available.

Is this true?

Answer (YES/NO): NO